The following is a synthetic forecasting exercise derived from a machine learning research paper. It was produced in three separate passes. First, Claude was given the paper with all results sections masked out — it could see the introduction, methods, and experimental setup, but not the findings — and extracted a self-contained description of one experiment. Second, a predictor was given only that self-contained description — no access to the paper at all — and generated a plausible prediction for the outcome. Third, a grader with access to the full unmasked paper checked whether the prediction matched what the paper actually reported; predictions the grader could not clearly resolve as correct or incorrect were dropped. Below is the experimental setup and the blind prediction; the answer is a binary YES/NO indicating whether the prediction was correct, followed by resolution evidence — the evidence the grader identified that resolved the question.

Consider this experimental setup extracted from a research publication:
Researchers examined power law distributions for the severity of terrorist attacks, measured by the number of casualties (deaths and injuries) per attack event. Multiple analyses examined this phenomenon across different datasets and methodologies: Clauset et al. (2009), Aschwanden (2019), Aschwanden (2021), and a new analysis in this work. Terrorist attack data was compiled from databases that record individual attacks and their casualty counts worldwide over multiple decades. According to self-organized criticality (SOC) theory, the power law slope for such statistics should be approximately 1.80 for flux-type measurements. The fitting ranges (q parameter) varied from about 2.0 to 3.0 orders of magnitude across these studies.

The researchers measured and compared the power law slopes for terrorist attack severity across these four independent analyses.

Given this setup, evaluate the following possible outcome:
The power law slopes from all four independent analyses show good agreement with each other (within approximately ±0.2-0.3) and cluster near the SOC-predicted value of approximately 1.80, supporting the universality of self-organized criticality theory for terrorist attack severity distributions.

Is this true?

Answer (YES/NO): NO